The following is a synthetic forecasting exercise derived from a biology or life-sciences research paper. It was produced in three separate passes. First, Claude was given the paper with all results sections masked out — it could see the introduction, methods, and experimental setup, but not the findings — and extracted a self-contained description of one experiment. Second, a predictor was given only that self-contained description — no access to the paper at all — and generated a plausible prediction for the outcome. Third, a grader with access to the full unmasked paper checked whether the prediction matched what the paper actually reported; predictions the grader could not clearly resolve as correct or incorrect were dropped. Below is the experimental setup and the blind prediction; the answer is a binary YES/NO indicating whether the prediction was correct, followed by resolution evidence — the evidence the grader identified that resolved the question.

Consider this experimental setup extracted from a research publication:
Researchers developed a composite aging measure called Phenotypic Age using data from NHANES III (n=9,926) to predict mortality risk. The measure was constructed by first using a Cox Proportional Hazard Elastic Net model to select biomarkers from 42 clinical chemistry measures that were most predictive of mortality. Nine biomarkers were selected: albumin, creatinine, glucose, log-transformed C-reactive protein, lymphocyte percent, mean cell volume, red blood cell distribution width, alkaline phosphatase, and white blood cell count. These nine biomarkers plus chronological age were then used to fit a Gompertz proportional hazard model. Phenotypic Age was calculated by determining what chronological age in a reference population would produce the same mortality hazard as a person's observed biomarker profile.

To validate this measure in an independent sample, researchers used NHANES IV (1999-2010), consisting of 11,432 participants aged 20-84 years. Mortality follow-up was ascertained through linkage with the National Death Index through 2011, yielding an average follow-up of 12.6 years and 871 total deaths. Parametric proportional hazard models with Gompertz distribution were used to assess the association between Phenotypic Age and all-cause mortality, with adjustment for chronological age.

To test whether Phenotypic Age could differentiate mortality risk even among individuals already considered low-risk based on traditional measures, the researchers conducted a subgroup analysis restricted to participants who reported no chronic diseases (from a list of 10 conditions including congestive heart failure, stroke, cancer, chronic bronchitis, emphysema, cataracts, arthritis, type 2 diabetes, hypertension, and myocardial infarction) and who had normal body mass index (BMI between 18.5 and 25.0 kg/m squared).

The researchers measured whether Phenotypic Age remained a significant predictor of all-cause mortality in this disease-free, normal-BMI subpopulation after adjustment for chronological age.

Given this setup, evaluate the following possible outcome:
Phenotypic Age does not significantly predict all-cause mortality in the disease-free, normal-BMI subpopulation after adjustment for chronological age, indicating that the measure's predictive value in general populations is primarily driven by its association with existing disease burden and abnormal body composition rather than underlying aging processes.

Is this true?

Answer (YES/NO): NO